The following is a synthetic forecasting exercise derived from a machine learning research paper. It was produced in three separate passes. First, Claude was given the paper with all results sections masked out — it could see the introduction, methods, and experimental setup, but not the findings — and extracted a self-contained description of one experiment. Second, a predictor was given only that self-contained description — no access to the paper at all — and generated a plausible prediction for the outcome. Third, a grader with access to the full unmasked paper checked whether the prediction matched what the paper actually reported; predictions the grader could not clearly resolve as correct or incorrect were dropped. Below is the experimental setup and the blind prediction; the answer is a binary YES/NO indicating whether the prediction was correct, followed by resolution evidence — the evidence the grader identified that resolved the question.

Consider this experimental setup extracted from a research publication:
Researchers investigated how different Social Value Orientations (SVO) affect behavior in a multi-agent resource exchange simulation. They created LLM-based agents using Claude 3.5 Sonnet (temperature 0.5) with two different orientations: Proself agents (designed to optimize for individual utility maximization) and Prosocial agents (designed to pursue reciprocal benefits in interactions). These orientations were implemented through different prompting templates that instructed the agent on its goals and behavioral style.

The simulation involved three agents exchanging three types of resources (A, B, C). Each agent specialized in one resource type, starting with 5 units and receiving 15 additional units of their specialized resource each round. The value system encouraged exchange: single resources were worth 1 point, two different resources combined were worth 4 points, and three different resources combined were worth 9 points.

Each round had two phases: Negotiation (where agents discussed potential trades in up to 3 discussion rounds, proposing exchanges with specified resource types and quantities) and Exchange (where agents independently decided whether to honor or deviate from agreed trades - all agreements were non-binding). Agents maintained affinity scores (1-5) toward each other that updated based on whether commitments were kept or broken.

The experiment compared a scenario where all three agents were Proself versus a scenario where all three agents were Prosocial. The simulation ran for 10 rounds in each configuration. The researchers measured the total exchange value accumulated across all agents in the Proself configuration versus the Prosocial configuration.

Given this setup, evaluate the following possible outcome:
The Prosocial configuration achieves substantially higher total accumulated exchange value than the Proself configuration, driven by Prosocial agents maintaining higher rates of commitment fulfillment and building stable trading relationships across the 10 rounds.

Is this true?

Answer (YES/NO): YES